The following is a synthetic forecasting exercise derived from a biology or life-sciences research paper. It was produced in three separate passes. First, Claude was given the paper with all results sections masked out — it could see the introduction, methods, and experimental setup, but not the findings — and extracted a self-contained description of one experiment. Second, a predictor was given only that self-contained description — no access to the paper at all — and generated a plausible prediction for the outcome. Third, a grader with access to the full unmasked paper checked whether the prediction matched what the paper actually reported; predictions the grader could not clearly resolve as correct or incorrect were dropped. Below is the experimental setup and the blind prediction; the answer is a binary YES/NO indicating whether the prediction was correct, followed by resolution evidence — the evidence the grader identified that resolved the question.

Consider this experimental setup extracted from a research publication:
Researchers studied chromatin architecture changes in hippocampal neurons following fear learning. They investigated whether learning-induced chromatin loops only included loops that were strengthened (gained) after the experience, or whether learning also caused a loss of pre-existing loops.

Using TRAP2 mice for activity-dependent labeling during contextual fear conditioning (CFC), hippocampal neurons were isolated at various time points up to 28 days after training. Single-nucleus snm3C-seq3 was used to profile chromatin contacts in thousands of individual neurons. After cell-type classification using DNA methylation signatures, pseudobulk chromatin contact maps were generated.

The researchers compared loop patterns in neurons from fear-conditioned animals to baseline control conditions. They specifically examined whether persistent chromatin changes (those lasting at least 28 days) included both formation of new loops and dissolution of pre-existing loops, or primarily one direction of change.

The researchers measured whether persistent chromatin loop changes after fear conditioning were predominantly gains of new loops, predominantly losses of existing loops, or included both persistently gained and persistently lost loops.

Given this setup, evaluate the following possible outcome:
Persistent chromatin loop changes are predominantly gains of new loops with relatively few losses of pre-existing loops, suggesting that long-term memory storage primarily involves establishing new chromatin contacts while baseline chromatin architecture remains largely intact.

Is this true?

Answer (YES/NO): NO